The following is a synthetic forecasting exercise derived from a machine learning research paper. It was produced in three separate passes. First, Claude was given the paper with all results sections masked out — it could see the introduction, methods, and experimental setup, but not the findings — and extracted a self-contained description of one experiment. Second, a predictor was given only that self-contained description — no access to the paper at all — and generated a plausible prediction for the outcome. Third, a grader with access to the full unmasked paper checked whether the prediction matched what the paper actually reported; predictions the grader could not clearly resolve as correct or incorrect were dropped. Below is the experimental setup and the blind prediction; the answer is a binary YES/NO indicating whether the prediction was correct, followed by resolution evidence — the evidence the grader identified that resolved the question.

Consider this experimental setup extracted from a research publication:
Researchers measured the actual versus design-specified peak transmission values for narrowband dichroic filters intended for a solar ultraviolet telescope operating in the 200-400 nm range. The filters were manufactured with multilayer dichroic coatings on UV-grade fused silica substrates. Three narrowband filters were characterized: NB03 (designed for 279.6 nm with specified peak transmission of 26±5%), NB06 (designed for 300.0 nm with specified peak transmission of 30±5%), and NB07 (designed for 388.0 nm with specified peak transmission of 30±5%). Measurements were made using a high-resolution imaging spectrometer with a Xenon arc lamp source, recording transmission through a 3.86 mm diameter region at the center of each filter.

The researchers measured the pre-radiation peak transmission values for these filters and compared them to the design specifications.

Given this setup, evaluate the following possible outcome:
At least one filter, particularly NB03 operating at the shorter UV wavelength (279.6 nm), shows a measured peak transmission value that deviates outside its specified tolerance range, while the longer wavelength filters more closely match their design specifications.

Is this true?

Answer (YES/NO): NO